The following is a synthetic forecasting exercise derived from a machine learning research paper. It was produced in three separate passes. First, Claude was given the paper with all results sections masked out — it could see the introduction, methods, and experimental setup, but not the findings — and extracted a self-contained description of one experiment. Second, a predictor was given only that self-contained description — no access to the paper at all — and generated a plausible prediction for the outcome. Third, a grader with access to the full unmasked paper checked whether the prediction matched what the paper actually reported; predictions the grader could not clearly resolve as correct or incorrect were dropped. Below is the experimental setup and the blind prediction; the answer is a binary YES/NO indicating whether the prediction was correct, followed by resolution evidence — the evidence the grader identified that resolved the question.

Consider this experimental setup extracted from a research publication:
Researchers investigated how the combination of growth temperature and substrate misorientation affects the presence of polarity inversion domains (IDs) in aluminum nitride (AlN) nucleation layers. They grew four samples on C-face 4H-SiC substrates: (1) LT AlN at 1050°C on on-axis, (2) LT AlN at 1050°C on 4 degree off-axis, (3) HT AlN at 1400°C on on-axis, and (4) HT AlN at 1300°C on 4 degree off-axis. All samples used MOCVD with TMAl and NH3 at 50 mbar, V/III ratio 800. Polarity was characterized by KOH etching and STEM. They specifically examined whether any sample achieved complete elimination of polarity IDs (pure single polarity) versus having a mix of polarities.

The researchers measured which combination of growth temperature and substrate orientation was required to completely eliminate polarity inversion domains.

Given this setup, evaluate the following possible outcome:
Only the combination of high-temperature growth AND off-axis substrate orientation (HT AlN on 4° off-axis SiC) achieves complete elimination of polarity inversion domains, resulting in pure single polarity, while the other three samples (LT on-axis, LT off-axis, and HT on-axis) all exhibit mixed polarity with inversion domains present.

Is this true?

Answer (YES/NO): YES